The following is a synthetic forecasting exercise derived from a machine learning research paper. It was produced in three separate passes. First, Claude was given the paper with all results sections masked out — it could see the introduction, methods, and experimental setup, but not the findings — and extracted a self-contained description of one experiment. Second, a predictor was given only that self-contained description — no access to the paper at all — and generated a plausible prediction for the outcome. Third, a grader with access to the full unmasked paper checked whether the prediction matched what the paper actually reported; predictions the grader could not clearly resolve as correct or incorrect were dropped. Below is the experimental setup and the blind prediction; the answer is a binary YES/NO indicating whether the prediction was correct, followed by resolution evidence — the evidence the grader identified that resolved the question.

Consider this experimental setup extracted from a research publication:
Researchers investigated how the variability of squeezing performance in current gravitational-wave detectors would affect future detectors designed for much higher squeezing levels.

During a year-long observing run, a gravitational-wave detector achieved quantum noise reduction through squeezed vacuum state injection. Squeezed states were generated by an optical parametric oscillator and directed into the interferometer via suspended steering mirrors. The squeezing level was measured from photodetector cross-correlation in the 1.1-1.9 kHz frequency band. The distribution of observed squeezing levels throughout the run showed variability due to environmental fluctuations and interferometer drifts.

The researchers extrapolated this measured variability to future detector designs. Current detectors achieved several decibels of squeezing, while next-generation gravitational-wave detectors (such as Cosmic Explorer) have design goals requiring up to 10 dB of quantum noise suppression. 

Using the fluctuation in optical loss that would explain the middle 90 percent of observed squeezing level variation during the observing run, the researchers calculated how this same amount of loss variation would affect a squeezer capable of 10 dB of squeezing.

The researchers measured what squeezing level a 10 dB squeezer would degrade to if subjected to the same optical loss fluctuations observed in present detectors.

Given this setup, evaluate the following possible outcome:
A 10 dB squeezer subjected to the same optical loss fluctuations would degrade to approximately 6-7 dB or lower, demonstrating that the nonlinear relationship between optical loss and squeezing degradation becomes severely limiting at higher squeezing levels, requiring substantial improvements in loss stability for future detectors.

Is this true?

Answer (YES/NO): YES